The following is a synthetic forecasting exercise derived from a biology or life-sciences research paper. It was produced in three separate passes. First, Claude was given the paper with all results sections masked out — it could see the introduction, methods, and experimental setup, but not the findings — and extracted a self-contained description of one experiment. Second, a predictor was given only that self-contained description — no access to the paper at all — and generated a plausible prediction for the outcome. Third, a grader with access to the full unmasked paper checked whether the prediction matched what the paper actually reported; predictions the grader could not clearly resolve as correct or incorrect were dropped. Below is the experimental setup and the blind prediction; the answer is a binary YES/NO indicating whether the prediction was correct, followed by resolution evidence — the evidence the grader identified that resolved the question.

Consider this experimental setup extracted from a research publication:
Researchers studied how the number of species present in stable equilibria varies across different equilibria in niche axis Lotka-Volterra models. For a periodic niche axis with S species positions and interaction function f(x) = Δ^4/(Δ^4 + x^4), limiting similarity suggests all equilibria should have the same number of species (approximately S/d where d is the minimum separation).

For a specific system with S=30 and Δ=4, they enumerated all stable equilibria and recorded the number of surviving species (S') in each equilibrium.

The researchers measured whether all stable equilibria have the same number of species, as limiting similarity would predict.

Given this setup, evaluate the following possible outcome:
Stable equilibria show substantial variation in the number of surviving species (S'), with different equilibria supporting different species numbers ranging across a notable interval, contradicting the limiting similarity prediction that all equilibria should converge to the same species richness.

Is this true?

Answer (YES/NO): YES